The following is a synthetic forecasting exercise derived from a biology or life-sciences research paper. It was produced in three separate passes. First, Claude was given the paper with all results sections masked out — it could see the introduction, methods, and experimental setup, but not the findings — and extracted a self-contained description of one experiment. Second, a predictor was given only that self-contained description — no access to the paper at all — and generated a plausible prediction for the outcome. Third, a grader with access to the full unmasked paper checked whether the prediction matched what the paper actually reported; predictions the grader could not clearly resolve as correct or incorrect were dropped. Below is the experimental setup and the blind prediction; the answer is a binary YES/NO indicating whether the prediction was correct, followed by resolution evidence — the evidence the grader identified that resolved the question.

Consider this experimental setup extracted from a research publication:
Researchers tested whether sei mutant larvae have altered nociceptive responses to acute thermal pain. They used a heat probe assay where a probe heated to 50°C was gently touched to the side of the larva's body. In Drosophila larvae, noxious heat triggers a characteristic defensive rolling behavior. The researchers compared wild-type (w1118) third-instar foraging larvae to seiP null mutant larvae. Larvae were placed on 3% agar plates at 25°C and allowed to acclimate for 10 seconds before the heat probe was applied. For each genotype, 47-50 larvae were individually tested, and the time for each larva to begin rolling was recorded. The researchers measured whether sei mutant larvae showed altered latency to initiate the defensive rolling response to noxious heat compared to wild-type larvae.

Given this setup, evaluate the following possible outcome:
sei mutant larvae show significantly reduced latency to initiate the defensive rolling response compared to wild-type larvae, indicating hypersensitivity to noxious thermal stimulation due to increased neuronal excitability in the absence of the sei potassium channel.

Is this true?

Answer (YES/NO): YES